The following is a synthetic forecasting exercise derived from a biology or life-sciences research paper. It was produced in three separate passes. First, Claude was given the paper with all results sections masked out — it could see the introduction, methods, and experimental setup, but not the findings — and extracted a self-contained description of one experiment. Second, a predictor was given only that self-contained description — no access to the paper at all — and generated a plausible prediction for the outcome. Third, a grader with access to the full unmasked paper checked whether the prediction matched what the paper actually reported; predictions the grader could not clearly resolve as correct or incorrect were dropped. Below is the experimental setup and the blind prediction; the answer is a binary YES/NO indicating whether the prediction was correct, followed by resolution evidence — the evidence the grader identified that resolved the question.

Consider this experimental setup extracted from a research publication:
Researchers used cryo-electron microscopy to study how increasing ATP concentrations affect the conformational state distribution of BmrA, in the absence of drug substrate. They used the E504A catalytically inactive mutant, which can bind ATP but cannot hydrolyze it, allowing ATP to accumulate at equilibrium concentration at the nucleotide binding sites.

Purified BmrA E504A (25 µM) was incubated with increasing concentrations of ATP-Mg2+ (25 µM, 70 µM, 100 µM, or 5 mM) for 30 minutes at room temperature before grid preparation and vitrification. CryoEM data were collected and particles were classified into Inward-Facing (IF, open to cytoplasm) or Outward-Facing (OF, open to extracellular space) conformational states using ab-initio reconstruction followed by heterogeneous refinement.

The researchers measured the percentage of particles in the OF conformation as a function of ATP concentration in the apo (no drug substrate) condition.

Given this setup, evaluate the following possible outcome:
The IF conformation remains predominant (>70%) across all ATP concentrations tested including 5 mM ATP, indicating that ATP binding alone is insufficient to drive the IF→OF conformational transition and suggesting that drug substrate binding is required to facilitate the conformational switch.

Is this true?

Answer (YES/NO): NO